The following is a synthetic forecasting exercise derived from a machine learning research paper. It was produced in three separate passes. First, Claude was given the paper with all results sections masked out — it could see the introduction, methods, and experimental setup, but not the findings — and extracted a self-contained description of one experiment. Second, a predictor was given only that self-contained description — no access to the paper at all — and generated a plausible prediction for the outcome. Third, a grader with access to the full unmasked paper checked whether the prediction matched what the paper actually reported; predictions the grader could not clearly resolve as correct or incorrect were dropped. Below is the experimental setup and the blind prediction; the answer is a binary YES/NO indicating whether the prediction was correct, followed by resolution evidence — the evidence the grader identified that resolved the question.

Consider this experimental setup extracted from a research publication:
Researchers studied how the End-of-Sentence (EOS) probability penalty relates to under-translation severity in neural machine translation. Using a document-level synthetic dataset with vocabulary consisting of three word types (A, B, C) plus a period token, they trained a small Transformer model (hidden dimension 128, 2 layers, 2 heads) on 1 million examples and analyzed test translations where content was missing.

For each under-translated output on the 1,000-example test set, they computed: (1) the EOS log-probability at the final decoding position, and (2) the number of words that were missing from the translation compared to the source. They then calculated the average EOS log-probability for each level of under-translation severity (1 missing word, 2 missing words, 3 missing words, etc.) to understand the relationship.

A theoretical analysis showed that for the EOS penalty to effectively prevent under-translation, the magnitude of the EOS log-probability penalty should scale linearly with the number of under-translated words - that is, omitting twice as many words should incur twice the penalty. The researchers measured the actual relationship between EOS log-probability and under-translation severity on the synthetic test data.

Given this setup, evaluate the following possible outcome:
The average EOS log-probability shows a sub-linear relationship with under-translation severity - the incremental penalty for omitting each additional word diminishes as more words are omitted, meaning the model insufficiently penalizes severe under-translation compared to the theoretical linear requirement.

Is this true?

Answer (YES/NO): YES